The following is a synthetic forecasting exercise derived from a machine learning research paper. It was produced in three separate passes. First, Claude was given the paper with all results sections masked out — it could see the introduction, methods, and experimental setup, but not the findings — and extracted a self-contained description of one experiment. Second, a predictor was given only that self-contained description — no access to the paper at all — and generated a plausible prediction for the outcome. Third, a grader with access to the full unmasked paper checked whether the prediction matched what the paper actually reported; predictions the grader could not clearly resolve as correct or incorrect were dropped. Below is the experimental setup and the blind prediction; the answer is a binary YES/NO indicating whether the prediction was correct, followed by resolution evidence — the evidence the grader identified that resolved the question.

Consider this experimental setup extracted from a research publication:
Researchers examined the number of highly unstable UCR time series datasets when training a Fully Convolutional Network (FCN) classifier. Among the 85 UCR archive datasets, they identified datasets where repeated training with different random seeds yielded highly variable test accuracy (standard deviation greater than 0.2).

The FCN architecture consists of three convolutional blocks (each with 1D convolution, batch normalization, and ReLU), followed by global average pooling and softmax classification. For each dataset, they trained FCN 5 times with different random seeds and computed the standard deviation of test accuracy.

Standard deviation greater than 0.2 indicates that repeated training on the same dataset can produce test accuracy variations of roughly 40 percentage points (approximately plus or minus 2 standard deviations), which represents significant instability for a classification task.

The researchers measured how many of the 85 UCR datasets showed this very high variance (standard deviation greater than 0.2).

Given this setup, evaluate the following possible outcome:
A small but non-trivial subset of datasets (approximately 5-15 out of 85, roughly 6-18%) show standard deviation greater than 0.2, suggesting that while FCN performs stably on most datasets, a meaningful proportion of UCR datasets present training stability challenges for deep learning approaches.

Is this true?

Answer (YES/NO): YES